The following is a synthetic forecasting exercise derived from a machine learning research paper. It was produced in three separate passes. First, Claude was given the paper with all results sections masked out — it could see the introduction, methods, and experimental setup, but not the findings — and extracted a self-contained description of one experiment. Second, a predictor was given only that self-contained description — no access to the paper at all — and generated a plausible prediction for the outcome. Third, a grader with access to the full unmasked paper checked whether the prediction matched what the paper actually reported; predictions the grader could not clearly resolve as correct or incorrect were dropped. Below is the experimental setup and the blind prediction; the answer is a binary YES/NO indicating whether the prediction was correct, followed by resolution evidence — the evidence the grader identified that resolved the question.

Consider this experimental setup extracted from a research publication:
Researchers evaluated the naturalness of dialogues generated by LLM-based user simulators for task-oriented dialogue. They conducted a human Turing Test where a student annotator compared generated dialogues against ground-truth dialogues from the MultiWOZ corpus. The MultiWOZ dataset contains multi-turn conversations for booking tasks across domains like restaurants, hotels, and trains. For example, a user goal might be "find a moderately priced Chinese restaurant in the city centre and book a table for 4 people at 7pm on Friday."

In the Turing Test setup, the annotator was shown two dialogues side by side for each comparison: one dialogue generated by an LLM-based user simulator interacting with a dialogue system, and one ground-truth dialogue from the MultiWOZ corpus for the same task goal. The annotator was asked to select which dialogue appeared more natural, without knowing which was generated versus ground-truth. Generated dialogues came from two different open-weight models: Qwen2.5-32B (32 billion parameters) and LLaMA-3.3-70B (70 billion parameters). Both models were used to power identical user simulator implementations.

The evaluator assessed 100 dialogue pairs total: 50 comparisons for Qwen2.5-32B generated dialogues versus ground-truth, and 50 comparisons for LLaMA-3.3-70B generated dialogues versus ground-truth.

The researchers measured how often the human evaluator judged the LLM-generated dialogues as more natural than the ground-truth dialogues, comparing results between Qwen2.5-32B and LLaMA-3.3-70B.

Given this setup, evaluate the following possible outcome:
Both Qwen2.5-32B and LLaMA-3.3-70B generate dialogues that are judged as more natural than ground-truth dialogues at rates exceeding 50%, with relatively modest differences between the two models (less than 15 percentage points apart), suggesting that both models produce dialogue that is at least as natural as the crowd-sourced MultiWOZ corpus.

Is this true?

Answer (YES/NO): NO